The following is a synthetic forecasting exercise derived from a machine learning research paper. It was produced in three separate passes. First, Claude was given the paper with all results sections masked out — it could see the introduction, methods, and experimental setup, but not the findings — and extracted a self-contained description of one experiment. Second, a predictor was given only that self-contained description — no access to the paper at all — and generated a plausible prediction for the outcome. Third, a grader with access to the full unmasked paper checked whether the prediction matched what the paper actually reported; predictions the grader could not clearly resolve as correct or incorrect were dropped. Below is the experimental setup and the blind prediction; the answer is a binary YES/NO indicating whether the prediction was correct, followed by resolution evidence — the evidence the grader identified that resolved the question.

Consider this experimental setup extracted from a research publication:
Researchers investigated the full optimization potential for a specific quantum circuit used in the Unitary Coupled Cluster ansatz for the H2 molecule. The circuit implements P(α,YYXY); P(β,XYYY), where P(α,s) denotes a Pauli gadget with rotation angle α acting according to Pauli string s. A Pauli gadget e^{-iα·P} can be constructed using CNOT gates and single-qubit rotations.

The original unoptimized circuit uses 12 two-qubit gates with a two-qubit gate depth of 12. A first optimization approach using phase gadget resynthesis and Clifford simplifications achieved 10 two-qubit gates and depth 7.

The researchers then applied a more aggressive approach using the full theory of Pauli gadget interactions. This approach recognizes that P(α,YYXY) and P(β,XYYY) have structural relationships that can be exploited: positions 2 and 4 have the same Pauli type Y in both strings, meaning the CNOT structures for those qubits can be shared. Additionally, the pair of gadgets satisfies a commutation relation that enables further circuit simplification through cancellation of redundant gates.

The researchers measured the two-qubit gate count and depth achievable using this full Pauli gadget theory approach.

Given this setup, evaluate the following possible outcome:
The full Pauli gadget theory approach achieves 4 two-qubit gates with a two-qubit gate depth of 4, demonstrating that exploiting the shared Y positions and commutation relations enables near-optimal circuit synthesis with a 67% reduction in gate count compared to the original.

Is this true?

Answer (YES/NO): NO